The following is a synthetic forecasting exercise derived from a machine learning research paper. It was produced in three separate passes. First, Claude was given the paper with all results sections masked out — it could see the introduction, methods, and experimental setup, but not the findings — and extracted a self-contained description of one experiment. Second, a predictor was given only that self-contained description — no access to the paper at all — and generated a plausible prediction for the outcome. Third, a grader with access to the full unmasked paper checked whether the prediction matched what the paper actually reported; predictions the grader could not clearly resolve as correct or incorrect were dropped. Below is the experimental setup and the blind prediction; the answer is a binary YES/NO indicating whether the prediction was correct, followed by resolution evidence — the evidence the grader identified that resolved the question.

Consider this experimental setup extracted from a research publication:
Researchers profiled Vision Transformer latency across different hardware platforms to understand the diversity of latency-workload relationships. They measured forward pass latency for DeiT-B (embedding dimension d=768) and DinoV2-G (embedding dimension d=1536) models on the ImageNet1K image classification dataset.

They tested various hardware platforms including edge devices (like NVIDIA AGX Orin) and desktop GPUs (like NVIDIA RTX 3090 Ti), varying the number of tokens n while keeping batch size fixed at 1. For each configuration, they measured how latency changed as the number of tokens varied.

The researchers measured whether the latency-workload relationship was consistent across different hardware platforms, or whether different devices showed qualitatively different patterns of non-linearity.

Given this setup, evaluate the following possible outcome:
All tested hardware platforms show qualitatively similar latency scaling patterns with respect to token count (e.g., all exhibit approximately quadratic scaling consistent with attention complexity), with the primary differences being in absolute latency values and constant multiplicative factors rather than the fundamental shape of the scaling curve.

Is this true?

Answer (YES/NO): NO